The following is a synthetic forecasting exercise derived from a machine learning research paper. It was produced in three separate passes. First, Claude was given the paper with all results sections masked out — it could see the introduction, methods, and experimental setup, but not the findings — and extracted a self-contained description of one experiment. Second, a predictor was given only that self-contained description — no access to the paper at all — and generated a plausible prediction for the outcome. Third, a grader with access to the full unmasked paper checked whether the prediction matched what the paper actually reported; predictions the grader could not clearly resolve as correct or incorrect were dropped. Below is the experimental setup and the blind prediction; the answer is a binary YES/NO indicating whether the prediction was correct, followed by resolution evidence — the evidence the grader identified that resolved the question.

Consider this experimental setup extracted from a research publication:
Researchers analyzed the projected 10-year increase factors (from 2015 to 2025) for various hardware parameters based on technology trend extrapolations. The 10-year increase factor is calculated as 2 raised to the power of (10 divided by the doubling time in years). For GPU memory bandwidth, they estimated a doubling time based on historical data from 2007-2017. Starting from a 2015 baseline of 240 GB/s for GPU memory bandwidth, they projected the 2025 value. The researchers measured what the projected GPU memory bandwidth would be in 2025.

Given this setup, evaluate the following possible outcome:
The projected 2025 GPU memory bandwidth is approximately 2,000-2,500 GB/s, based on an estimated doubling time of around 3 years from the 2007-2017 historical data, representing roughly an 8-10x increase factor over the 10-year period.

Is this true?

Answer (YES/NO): NO